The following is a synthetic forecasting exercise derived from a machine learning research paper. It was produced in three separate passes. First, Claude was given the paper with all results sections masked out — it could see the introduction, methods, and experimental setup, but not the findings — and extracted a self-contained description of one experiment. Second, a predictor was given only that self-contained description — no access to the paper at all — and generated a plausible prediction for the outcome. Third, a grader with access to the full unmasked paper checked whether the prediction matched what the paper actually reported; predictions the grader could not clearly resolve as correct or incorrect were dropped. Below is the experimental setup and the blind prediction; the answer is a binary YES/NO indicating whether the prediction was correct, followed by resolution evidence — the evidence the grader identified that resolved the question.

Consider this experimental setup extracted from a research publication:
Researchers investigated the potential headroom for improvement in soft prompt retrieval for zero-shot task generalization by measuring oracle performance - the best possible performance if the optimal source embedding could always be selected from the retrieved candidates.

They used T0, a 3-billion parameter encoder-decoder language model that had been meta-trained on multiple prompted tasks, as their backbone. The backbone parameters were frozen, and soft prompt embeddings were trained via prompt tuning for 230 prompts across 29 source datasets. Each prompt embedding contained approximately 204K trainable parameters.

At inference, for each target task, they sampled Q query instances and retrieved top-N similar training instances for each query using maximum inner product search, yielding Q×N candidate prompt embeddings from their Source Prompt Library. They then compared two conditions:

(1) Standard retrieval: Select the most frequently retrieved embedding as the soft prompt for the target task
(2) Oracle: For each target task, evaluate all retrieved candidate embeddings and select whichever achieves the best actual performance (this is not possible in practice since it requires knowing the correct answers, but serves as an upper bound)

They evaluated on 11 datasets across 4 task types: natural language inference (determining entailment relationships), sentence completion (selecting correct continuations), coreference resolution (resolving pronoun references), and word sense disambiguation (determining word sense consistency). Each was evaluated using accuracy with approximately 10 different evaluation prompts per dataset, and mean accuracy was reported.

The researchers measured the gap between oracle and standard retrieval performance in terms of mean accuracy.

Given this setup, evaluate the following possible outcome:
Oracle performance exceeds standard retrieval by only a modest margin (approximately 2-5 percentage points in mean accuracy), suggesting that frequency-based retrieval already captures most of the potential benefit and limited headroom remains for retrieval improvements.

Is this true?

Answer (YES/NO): YES